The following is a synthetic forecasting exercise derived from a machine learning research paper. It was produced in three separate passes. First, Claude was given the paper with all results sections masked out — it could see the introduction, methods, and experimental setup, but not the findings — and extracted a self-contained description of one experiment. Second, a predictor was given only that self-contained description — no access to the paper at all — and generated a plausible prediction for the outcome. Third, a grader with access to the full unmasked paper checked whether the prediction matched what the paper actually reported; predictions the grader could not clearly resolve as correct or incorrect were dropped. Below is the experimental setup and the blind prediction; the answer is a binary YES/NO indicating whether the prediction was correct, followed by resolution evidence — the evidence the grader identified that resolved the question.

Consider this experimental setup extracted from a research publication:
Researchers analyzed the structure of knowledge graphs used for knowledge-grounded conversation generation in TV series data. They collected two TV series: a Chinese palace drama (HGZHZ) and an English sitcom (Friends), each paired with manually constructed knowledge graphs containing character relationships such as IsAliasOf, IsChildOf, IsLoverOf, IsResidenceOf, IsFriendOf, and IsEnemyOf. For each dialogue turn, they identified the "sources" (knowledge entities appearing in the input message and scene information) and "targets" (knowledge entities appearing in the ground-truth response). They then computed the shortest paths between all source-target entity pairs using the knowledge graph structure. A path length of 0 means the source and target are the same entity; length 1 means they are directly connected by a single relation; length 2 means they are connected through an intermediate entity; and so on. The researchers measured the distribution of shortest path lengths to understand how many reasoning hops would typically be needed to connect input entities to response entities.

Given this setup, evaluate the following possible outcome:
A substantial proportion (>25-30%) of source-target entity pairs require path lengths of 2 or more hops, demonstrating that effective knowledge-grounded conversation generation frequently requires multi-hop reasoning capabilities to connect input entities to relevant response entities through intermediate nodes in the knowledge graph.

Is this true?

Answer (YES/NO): YES